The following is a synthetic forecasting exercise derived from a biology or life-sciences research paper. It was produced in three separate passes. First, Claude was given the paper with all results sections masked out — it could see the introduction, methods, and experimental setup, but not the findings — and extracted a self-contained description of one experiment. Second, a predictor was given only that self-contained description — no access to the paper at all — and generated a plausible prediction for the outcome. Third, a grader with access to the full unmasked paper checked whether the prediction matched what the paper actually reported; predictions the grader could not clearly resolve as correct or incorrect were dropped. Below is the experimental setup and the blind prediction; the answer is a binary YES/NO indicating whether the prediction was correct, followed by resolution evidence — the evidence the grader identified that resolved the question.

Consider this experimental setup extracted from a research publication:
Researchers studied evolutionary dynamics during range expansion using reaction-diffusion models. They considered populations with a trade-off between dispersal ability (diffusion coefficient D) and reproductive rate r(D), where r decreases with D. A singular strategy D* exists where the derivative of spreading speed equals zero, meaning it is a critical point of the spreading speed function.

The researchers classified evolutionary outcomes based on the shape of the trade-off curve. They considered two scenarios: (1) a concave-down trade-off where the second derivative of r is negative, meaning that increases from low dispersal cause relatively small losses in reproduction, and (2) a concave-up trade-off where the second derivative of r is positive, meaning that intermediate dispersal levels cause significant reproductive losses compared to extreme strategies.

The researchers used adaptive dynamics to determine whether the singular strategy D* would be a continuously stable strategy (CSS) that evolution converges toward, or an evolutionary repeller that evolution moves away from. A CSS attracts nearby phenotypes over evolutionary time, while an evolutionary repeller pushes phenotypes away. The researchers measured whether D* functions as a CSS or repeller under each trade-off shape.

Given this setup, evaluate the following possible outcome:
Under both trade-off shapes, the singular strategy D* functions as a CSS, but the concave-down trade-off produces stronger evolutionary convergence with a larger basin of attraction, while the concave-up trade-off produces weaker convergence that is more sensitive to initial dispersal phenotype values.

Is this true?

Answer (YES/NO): NO